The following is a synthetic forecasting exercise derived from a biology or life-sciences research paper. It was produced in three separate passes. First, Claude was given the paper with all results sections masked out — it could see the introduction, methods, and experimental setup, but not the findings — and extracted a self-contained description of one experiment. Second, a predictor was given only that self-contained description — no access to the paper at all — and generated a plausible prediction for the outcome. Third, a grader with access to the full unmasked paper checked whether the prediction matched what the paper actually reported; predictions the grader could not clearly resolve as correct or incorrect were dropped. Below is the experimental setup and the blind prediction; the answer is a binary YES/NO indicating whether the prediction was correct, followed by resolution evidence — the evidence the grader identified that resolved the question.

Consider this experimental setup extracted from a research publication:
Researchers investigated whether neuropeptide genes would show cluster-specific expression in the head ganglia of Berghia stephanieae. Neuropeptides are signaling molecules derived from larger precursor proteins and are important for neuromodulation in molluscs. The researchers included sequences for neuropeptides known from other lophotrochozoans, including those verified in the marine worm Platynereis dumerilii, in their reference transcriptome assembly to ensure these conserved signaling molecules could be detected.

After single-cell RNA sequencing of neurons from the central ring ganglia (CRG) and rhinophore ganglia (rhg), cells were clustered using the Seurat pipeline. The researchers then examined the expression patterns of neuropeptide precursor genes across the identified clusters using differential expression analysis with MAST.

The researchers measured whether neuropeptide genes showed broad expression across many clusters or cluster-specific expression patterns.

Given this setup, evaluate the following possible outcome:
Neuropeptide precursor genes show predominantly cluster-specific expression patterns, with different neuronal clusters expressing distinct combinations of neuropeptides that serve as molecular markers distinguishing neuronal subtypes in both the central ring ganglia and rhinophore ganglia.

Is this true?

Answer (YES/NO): NO